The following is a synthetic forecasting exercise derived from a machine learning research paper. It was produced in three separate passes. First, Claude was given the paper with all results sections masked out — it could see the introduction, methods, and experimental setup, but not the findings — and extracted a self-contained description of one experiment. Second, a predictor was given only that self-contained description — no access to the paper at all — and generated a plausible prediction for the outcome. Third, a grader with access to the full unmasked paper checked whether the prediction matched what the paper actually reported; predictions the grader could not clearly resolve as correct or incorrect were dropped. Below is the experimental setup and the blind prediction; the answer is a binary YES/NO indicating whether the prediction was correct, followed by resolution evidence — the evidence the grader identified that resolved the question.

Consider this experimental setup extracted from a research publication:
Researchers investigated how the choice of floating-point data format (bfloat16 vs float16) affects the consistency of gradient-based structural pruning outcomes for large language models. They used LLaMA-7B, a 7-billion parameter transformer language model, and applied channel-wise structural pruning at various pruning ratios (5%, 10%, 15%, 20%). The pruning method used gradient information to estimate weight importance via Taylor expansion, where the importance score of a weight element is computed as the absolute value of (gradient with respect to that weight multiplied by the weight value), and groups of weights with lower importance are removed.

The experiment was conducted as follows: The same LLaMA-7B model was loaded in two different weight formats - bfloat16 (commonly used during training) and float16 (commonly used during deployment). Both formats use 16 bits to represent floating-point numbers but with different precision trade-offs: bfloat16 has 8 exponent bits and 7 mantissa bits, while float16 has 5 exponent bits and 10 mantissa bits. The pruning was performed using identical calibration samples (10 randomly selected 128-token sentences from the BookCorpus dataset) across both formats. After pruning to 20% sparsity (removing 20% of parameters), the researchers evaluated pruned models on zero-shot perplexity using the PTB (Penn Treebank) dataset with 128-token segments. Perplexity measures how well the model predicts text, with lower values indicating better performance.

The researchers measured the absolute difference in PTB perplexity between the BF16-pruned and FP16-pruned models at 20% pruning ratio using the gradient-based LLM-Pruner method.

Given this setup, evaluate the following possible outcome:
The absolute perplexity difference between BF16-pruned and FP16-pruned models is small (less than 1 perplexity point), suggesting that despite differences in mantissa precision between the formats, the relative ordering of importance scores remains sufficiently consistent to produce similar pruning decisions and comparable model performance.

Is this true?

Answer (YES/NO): NO